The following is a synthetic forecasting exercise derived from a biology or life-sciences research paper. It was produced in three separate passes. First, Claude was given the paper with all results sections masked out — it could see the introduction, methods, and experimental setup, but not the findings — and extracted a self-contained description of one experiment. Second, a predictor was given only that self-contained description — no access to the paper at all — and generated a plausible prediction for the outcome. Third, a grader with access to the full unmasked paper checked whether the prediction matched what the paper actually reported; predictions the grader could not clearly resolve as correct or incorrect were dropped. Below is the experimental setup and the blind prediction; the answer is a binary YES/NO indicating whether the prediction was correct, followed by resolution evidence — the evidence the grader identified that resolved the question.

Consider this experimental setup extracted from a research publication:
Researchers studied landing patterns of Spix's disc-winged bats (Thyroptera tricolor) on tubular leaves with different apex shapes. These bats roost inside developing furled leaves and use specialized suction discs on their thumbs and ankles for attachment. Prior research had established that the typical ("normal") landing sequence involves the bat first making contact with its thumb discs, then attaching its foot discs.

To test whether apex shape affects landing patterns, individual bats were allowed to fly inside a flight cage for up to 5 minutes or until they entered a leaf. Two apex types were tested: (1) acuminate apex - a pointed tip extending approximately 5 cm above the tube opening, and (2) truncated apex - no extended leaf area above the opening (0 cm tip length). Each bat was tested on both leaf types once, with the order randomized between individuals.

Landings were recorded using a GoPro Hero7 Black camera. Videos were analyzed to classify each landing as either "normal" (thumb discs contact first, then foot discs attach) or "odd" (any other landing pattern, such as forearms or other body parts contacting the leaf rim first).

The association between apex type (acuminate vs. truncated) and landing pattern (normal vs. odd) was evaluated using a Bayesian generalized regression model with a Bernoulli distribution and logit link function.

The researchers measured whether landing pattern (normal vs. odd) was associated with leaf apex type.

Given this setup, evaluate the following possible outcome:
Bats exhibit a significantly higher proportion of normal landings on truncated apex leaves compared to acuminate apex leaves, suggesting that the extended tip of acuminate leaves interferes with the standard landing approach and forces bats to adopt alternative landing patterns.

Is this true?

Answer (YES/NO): NO